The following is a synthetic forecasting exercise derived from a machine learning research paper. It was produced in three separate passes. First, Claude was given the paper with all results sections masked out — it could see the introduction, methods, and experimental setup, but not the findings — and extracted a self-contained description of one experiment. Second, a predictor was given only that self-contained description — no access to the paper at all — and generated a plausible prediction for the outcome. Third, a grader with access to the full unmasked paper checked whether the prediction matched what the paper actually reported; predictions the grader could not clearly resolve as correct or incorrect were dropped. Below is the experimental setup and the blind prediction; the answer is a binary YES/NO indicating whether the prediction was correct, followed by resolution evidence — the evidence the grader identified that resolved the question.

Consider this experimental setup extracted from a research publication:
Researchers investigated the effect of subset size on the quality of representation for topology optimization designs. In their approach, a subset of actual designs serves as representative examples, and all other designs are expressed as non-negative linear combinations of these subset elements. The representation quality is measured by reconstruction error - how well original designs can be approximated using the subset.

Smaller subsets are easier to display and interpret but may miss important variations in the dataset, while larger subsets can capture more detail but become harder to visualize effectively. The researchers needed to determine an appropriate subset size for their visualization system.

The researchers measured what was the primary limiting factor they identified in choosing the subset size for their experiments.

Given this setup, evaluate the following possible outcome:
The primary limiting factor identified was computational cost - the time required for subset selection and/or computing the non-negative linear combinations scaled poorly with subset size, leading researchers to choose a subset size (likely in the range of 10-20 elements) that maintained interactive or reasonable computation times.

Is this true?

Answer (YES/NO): NO